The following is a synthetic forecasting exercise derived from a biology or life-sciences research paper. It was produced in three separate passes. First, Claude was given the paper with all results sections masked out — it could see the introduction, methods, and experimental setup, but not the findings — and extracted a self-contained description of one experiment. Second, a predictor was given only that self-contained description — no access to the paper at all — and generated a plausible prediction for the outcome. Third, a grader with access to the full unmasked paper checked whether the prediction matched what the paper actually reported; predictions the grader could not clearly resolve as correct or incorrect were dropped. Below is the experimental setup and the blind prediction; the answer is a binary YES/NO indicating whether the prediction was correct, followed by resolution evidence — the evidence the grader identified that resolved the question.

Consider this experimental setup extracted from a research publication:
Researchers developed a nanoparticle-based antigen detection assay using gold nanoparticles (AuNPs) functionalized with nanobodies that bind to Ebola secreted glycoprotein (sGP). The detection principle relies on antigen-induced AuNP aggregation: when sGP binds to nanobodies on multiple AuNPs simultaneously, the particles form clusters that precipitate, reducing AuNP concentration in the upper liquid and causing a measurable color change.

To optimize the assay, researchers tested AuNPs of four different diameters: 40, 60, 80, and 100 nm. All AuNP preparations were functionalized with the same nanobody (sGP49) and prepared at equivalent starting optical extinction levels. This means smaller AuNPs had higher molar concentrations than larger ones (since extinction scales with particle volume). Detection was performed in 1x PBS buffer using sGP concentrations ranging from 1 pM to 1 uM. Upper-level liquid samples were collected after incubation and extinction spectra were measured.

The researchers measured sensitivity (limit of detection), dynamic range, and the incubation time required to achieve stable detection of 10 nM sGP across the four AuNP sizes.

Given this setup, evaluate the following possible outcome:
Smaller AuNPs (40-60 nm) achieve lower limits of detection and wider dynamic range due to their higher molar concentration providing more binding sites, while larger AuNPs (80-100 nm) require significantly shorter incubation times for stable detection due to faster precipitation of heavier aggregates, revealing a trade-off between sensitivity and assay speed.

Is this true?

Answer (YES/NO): NO